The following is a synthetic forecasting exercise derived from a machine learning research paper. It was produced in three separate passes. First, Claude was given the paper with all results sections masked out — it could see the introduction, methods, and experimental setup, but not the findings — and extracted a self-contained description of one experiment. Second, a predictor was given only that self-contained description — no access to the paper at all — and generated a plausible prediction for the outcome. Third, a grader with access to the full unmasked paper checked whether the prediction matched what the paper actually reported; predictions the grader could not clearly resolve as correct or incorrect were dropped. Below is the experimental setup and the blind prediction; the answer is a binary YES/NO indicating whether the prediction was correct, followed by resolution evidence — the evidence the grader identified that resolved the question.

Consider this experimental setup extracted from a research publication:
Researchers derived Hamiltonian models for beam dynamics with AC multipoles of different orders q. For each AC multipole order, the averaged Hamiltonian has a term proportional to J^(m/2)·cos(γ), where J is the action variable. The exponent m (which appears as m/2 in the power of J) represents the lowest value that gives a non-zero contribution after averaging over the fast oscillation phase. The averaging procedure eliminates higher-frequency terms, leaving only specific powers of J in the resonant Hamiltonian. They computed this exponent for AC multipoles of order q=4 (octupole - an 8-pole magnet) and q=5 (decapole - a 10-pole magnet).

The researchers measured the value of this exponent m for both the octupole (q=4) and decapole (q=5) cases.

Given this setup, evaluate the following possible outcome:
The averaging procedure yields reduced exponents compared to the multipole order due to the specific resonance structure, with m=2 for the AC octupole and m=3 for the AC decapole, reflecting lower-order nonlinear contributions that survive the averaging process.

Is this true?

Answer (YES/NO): NO